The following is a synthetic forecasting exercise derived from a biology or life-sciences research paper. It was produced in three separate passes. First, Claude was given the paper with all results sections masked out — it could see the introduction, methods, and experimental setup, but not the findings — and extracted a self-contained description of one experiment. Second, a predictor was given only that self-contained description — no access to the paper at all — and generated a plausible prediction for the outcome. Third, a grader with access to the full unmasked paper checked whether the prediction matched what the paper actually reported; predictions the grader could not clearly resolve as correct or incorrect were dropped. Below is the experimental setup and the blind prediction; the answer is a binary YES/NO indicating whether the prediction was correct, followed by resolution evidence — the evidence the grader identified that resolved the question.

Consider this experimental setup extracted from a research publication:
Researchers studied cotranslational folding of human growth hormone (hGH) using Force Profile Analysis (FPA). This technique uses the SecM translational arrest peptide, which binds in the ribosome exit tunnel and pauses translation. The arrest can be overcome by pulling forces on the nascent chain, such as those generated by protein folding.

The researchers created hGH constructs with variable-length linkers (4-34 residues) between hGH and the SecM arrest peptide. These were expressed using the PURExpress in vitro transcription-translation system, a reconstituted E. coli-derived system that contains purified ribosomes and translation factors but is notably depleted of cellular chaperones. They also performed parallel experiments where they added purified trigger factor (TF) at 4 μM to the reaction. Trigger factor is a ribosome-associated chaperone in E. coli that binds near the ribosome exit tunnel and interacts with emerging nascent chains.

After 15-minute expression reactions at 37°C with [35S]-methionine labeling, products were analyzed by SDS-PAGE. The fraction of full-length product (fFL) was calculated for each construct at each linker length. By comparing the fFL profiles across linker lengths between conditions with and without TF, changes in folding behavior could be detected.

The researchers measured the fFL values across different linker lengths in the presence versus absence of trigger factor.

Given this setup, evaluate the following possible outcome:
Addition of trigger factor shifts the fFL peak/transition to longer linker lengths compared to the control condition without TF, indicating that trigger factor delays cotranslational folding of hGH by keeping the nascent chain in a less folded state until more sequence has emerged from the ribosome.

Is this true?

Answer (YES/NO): YES